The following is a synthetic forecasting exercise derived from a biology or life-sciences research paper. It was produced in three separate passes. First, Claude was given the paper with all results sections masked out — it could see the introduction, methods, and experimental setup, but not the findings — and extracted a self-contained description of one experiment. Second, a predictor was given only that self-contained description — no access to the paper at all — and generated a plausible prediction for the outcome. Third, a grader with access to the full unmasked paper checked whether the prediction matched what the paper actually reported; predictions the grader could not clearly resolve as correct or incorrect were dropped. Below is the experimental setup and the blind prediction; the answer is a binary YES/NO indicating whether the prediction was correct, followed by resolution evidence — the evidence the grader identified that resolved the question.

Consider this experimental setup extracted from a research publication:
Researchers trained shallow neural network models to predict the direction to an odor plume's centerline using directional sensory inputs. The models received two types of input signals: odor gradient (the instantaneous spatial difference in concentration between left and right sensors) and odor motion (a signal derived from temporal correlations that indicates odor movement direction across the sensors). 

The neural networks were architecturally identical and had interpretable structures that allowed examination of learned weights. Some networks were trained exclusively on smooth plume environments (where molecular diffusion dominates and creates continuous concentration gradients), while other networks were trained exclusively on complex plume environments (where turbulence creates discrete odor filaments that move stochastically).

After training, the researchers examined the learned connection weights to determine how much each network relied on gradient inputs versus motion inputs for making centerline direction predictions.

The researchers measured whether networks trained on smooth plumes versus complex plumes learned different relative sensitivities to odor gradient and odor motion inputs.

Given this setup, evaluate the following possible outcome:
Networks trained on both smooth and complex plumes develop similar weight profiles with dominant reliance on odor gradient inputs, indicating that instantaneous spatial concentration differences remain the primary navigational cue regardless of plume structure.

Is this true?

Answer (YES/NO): NO